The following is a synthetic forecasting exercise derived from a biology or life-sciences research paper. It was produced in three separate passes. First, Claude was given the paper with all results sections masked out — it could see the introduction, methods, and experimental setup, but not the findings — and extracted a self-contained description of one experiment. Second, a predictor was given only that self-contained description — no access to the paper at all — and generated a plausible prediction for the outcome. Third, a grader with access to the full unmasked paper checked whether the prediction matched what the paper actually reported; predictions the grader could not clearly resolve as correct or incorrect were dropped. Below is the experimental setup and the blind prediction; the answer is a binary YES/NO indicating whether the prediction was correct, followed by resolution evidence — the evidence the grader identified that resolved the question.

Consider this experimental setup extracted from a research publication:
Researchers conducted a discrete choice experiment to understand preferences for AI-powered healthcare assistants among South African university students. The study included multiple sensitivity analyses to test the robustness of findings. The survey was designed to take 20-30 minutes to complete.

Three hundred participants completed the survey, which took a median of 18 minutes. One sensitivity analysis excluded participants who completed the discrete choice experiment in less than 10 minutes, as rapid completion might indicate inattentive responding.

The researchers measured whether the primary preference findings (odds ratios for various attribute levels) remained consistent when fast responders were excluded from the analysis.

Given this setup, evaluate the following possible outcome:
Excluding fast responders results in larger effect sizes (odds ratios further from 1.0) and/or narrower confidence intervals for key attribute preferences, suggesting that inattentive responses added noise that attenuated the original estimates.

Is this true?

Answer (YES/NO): NO